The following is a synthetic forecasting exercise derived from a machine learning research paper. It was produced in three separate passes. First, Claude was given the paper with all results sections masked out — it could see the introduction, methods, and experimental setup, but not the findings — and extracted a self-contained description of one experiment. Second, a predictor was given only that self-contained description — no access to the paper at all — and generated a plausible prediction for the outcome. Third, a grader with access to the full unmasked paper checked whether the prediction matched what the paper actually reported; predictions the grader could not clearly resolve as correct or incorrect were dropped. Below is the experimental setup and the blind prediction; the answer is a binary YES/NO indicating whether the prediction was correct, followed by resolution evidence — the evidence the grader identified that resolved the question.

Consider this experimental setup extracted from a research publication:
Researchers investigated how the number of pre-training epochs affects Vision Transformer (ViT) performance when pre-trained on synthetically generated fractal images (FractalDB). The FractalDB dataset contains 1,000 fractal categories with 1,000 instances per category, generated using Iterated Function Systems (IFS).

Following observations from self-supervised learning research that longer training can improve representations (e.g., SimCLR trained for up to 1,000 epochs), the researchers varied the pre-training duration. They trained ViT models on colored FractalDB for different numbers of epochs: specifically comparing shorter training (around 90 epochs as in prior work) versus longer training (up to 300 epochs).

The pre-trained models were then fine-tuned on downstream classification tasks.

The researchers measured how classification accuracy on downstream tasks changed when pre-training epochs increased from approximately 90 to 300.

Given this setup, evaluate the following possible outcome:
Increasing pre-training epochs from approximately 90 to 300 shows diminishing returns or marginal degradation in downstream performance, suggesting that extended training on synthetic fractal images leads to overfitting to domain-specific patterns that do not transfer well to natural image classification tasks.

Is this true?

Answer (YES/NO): NO